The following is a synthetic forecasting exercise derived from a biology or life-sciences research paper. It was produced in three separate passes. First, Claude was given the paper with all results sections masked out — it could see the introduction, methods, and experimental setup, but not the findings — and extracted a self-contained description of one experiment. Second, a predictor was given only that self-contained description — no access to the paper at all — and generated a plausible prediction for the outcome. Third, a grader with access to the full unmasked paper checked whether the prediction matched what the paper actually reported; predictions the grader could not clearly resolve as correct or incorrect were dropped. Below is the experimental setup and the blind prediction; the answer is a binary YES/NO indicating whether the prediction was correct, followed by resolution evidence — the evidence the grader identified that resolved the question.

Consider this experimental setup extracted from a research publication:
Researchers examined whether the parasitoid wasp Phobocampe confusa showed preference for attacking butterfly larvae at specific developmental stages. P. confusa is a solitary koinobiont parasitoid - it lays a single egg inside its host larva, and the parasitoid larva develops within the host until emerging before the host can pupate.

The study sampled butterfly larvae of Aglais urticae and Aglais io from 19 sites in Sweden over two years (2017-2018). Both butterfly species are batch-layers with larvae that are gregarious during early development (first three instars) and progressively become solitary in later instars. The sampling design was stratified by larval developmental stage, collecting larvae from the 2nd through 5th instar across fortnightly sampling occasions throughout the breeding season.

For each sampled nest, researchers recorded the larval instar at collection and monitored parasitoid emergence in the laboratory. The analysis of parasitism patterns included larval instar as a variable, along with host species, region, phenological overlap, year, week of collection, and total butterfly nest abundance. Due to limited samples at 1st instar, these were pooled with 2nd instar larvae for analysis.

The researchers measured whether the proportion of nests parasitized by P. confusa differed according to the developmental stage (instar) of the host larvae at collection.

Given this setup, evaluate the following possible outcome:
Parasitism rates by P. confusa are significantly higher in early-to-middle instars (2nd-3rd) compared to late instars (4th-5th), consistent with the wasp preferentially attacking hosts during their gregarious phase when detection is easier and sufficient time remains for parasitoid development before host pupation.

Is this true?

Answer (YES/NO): NO